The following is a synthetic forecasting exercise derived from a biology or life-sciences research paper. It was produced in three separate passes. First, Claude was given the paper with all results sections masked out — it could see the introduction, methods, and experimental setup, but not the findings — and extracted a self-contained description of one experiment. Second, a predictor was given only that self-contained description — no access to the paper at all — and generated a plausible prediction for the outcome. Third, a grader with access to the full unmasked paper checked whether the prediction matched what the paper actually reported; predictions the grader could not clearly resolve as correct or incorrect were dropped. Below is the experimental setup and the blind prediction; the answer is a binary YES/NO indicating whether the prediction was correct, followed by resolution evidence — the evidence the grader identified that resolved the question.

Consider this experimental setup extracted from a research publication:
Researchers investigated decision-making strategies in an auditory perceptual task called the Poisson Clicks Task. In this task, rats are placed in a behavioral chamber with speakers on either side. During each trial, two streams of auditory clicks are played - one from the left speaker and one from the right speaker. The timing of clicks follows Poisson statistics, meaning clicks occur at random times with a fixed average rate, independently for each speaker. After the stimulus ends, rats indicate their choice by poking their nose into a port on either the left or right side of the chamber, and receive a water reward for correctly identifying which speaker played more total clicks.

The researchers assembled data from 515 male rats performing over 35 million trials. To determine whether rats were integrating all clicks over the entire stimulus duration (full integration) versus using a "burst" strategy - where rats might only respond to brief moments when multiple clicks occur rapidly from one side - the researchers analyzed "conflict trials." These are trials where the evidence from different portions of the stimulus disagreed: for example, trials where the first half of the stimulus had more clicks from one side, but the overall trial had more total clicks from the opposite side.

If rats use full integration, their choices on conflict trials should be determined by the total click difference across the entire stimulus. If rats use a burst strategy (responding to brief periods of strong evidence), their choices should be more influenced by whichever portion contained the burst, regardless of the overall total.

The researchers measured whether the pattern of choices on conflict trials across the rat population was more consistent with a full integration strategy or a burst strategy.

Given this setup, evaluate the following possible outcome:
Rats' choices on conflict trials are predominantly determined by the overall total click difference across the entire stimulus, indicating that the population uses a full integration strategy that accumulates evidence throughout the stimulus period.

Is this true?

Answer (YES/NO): YES